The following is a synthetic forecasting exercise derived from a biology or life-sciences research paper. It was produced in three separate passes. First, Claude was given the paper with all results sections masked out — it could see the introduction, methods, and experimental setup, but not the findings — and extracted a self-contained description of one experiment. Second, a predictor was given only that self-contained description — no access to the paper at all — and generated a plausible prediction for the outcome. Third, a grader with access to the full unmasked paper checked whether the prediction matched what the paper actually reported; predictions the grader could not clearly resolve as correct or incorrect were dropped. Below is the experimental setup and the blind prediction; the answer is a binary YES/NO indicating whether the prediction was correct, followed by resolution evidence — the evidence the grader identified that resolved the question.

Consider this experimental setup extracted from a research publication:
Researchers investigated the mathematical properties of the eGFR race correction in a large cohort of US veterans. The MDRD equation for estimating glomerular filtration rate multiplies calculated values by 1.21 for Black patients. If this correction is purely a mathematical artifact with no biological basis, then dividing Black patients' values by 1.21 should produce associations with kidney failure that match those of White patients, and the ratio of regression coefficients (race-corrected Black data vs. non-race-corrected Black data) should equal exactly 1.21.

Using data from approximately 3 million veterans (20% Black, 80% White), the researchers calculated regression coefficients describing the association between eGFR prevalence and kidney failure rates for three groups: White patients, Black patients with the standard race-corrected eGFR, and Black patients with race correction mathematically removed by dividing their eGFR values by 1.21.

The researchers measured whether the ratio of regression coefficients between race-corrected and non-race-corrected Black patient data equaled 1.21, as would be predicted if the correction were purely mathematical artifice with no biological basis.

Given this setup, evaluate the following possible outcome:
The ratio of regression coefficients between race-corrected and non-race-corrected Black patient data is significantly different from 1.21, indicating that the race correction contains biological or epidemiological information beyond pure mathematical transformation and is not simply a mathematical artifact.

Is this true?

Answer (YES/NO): NO